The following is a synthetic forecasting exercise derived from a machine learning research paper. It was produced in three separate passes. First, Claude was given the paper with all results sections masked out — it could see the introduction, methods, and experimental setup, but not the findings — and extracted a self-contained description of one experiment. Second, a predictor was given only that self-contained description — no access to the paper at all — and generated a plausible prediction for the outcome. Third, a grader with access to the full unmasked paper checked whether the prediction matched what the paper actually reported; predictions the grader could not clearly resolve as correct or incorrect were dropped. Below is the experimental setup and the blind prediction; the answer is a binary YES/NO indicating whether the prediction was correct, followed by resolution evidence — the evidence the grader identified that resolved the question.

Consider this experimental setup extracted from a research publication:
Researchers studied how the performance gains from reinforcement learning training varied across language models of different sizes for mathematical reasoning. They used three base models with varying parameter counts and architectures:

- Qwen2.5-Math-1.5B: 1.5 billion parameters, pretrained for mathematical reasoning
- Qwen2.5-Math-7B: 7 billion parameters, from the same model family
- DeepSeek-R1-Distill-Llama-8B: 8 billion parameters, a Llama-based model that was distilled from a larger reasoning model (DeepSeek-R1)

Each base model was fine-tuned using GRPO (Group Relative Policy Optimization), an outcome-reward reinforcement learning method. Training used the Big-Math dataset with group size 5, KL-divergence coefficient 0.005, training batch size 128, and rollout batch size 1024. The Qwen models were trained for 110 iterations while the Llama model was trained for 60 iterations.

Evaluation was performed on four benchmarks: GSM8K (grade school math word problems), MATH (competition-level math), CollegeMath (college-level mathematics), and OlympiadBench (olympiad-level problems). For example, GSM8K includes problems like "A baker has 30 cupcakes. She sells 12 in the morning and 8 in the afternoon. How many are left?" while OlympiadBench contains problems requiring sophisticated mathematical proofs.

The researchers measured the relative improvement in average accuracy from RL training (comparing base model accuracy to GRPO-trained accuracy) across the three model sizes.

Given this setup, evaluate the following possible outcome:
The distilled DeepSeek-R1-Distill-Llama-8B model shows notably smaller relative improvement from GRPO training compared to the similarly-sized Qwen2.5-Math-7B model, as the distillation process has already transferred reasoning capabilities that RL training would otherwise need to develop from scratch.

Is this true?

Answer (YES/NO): YES